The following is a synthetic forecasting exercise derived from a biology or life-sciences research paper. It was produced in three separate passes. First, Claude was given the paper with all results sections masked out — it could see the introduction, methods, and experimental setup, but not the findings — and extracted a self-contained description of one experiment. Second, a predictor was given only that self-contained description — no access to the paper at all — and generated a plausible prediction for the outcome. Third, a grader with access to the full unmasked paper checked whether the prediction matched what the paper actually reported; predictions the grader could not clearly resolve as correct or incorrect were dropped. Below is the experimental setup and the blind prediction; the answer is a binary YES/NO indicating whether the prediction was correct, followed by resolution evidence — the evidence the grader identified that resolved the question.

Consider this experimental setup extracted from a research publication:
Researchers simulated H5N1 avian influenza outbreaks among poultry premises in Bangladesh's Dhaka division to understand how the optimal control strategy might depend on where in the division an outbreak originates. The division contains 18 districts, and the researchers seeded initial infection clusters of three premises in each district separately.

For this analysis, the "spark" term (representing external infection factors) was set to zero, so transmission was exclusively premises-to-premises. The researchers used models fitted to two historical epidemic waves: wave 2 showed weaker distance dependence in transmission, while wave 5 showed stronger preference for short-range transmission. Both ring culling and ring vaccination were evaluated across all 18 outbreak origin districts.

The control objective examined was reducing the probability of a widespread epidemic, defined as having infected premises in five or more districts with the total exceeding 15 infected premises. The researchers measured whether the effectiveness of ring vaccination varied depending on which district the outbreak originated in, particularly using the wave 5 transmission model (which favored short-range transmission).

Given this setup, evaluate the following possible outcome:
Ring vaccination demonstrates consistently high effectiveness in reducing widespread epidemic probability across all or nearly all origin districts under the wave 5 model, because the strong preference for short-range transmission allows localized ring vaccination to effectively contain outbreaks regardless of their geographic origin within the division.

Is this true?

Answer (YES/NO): NO